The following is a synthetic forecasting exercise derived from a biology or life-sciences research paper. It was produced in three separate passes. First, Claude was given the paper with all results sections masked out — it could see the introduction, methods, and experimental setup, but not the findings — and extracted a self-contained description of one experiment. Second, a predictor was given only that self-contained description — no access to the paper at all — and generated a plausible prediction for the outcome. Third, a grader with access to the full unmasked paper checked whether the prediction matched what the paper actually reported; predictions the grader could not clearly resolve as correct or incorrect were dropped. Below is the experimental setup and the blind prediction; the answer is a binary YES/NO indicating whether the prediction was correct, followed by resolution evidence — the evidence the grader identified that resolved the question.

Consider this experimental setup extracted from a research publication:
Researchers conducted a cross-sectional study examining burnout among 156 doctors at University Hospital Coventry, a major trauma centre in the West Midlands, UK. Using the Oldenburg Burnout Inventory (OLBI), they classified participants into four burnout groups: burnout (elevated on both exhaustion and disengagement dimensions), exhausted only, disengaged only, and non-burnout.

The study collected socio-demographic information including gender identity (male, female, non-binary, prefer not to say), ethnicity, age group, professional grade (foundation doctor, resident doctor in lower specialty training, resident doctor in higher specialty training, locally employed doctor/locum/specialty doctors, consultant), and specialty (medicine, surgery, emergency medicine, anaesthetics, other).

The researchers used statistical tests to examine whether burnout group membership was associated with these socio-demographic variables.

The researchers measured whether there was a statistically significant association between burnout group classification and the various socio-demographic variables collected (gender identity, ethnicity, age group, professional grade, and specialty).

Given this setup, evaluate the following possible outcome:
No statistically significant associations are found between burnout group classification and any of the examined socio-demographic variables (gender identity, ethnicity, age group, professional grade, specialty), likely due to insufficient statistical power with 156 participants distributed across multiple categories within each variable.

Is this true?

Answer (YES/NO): YES